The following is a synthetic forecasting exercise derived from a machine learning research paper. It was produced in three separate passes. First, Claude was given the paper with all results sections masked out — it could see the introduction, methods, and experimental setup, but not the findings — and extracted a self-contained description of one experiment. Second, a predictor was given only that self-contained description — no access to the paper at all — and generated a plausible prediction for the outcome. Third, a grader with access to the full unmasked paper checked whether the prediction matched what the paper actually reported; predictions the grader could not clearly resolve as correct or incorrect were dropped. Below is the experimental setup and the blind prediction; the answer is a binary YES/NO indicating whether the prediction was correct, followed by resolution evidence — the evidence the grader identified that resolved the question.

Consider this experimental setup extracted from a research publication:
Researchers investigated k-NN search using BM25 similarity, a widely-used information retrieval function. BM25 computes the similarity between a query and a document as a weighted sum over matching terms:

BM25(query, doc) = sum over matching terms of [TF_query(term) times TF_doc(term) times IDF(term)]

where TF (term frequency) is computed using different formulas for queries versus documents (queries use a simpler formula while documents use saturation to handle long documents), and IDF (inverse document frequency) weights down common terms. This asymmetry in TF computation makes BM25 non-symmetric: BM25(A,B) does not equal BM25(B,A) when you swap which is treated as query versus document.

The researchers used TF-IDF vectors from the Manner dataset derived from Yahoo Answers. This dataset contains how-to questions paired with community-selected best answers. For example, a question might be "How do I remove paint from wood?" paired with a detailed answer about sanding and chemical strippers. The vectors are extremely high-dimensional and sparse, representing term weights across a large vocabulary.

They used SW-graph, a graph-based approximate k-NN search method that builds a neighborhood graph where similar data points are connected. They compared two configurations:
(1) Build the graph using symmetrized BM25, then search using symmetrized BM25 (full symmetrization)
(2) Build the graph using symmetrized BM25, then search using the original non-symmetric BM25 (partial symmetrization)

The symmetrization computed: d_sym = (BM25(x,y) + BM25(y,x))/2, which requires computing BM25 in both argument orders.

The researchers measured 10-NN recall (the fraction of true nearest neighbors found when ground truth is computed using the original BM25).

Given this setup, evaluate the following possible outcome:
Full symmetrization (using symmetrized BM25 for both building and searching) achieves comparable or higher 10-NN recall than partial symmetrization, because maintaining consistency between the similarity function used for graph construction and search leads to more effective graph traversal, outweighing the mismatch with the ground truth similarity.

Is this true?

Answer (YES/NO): NO